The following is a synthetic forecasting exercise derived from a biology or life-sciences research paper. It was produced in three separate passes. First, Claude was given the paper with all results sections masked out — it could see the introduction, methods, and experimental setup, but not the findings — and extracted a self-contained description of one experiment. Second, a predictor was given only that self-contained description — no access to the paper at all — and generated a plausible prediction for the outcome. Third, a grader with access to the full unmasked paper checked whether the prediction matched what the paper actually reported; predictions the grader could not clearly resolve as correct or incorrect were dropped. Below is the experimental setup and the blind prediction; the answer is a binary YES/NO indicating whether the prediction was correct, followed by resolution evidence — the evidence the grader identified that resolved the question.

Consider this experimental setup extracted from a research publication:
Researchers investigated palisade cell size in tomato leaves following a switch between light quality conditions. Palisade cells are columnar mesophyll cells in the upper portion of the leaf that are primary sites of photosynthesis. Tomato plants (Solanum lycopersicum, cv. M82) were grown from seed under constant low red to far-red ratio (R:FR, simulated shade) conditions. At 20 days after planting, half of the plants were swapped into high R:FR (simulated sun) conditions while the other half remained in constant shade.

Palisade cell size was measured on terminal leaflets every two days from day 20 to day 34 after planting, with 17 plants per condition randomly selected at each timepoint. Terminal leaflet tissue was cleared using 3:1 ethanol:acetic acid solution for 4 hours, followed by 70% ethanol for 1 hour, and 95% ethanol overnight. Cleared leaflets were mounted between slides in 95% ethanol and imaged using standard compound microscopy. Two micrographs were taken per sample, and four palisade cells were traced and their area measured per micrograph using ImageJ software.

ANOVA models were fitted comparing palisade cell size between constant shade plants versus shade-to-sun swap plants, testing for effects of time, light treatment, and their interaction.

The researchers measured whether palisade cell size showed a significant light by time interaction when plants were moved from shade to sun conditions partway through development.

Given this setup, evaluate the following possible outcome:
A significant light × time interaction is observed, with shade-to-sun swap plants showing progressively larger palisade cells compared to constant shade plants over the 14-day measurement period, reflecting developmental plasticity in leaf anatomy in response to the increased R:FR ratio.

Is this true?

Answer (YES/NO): NO